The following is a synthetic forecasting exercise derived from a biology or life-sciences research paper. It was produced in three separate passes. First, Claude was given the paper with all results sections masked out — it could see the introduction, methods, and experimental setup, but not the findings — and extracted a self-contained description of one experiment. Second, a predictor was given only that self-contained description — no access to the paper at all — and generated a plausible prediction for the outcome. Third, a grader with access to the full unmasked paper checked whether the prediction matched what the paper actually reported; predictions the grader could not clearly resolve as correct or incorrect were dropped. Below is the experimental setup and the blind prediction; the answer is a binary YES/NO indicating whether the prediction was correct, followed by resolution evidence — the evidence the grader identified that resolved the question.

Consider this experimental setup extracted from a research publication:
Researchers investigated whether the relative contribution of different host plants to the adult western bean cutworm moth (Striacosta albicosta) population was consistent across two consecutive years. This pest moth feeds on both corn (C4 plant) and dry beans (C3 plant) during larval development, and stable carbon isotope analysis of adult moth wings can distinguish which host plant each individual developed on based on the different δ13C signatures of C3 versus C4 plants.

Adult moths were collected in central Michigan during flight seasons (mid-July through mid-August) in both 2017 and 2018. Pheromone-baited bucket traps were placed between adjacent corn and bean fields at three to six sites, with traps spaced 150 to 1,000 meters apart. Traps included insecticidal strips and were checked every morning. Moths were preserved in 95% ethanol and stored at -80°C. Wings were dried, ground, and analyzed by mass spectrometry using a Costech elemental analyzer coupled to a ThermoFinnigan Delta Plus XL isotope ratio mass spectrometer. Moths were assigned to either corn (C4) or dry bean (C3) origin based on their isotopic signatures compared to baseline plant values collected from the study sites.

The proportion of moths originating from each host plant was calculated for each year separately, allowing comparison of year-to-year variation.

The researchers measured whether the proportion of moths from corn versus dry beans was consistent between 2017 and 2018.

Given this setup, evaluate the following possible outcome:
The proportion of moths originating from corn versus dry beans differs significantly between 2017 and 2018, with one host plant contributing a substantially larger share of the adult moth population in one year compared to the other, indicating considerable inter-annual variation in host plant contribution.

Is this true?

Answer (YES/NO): NO